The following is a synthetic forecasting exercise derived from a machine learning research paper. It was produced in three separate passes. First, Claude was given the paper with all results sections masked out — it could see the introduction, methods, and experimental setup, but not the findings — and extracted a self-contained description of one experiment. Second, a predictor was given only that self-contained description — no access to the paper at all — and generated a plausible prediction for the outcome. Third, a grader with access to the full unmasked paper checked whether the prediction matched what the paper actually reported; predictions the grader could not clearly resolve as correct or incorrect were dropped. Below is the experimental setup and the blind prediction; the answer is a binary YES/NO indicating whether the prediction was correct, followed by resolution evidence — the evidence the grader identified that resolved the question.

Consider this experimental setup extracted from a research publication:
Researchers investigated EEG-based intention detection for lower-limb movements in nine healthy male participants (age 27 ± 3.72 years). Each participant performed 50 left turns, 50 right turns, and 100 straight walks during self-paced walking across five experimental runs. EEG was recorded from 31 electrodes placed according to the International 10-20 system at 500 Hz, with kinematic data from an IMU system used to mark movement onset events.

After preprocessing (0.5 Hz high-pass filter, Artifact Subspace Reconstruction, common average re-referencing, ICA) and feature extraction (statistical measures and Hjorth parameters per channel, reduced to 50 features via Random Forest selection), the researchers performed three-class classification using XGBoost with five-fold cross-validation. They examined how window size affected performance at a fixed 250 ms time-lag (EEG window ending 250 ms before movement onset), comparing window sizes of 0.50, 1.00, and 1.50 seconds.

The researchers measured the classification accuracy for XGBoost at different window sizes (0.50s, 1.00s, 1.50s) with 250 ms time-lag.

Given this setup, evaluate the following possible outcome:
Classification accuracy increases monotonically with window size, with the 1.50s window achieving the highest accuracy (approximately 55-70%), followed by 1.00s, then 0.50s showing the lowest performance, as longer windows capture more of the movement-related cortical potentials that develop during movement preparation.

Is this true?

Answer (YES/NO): NO